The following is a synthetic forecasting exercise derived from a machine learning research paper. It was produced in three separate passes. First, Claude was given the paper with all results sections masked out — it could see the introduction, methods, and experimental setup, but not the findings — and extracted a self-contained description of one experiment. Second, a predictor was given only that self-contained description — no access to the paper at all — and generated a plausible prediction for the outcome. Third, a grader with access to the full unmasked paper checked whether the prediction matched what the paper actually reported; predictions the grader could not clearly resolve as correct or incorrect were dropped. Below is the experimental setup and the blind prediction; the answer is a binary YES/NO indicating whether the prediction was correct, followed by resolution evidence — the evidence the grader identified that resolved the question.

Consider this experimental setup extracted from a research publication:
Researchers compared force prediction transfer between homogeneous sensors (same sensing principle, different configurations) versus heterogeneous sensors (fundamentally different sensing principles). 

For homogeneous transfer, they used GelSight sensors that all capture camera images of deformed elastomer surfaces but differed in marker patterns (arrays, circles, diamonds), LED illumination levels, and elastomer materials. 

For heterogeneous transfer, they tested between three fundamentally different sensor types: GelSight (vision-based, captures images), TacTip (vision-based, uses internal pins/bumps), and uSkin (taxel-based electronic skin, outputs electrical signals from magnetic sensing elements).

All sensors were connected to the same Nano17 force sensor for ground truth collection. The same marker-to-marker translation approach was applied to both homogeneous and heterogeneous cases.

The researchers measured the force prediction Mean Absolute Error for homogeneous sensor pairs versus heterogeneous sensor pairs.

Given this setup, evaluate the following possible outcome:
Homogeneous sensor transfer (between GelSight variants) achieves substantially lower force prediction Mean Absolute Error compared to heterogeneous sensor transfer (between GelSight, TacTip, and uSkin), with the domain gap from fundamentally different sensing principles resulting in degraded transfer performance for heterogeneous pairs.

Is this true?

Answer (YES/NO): NO